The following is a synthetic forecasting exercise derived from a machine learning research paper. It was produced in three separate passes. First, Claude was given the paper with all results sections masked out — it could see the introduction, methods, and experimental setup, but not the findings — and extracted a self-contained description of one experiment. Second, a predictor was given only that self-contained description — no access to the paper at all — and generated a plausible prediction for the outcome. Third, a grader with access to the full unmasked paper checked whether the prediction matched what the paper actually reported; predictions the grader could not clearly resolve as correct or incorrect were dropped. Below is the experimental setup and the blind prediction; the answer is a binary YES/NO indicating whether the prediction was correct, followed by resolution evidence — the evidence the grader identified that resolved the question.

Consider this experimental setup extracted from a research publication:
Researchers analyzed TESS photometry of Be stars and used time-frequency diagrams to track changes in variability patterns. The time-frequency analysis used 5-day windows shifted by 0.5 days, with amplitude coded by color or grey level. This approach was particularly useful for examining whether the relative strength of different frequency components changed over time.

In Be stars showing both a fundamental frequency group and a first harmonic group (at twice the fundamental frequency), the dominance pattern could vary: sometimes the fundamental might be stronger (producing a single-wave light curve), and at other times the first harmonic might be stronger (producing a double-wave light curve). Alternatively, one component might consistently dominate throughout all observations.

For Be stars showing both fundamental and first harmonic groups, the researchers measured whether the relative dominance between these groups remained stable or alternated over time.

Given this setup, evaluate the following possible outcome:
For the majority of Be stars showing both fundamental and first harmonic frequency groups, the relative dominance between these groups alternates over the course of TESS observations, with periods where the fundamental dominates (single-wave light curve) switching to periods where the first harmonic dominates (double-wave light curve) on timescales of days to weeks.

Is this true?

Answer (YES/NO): NO